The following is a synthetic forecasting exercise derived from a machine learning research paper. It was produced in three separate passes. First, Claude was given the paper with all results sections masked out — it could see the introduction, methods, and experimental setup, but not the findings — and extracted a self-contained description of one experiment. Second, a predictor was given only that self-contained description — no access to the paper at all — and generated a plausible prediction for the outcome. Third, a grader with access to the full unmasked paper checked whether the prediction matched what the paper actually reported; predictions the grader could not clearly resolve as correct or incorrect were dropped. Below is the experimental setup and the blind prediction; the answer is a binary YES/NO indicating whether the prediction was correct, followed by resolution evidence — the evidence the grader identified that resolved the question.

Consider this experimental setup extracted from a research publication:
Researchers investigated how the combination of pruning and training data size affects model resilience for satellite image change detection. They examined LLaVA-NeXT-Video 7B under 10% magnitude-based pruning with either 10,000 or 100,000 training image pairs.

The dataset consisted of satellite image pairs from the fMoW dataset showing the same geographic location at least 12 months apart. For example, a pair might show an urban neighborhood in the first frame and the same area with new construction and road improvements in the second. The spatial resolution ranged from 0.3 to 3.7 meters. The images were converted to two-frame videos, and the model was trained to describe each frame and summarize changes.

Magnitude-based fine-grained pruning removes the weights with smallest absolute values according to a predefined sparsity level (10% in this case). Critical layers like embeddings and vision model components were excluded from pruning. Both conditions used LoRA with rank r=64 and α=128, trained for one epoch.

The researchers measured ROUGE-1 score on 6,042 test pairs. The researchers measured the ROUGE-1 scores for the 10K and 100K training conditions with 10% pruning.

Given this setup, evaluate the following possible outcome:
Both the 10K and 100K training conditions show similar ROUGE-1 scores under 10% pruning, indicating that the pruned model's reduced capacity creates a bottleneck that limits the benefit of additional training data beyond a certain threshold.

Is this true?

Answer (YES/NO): NO